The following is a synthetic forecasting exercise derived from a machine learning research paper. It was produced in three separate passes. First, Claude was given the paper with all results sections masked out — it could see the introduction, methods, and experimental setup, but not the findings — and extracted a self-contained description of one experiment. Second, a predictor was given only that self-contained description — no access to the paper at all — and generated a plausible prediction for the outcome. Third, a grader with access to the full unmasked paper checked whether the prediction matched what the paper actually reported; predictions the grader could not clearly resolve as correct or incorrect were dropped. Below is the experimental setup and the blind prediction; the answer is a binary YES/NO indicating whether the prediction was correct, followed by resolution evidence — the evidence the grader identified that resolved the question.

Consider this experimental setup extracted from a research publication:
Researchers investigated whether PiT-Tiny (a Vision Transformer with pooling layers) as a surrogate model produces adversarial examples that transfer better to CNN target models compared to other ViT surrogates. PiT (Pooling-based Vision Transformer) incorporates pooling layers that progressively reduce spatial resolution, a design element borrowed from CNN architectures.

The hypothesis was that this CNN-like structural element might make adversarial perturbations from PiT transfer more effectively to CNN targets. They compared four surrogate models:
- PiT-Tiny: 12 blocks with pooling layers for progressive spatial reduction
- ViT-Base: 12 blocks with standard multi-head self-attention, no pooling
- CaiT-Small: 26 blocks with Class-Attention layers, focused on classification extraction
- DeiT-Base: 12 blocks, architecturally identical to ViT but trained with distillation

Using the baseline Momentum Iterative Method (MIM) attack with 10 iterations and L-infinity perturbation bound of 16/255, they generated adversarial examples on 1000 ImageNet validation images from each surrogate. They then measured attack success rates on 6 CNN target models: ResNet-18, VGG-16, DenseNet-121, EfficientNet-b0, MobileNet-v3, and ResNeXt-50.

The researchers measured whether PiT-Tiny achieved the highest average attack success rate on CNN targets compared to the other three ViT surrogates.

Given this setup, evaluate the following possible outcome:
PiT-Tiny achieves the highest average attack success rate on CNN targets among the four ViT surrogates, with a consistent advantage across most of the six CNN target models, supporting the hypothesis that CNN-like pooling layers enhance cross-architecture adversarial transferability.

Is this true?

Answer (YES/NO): NO